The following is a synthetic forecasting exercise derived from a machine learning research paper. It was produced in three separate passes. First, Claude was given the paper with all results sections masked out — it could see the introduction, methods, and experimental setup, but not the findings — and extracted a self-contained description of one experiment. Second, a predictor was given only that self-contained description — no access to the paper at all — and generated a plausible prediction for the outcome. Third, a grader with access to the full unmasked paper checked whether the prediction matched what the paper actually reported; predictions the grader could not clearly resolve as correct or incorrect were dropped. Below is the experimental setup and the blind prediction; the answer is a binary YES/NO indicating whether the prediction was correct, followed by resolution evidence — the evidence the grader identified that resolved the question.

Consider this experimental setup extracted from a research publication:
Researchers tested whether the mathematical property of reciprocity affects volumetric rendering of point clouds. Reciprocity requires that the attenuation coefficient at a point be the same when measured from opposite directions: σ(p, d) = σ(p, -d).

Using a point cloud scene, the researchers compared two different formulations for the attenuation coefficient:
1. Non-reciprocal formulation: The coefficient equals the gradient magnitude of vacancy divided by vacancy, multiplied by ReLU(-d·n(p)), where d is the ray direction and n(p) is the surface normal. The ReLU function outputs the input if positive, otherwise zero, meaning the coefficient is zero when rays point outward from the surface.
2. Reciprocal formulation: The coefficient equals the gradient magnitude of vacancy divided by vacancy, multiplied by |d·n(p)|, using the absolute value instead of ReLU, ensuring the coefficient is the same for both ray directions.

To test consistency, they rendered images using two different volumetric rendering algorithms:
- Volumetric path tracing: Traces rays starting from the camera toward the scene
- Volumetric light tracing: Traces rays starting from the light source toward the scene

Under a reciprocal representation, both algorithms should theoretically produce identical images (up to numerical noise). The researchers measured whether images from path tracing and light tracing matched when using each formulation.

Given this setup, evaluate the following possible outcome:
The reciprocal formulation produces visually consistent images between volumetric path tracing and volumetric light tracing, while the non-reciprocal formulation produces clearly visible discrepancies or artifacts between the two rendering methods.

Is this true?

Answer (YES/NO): YES